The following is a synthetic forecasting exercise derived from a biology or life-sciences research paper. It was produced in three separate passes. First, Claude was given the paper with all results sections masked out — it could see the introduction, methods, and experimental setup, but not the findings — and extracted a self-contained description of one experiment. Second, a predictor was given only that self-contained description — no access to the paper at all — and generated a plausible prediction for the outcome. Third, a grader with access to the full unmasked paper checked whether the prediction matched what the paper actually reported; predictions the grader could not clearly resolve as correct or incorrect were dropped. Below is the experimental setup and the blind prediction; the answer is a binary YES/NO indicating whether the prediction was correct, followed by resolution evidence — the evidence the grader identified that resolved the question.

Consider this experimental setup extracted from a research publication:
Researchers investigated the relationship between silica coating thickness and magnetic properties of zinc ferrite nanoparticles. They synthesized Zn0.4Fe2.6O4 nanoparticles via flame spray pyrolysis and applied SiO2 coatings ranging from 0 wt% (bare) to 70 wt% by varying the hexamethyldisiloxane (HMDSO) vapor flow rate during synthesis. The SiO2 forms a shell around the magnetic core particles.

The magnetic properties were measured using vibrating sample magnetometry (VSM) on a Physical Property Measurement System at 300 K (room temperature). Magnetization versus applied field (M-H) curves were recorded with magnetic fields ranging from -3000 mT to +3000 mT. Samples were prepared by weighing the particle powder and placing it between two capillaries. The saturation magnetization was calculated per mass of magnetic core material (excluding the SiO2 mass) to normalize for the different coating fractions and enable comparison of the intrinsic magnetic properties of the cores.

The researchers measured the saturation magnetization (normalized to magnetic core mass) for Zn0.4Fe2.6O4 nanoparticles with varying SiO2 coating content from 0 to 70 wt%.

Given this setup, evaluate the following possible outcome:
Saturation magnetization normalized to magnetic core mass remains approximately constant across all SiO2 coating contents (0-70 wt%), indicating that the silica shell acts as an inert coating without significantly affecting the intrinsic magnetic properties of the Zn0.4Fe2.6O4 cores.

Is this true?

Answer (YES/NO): YES